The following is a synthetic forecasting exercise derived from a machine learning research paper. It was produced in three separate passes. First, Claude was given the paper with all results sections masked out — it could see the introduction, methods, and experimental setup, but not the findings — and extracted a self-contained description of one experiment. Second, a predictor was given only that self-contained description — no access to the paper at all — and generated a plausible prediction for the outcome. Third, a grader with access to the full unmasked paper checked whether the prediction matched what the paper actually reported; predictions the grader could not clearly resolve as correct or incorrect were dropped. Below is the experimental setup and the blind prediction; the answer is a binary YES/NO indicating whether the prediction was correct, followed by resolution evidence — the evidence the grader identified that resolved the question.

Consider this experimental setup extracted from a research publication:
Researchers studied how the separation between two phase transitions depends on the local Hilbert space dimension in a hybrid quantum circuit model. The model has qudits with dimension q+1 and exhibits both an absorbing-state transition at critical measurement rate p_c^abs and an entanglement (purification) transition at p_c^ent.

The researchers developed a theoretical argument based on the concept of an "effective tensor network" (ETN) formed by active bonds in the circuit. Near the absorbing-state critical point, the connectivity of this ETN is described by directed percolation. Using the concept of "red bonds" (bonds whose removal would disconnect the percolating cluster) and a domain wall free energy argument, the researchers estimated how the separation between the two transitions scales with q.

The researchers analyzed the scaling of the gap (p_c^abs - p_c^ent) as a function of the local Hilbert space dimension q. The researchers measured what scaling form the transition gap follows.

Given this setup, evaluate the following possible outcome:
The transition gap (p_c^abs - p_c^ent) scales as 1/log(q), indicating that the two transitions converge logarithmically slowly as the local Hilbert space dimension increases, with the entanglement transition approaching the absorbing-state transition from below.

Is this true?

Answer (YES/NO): NO